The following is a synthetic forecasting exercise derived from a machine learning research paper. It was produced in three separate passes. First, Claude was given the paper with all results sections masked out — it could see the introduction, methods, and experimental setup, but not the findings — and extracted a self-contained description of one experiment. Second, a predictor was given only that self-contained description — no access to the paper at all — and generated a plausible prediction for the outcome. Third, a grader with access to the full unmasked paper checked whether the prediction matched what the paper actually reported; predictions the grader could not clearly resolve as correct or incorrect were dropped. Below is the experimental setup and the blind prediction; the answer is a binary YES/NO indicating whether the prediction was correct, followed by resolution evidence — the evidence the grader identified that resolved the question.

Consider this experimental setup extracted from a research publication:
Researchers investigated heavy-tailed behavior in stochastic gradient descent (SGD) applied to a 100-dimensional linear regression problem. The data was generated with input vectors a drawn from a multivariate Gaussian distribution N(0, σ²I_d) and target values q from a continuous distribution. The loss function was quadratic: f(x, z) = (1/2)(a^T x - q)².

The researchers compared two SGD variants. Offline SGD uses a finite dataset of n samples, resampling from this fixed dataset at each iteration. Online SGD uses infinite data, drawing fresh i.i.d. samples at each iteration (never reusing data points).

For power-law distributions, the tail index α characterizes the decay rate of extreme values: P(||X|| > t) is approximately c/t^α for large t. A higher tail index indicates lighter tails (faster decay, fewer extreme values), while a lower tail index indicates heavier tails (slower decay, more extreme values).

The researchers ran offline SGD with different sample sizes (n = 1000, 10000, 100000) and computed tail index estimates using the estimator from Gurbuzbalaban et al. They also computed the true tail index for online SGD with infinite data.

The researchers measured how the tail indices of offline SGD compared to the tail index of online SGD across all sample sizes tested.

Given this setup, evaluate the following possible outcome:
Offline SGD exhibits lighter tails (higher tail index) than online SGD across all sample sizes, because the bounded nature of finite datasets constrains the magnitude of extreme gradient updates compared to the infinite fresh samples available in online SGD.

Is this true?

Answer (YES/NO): YES